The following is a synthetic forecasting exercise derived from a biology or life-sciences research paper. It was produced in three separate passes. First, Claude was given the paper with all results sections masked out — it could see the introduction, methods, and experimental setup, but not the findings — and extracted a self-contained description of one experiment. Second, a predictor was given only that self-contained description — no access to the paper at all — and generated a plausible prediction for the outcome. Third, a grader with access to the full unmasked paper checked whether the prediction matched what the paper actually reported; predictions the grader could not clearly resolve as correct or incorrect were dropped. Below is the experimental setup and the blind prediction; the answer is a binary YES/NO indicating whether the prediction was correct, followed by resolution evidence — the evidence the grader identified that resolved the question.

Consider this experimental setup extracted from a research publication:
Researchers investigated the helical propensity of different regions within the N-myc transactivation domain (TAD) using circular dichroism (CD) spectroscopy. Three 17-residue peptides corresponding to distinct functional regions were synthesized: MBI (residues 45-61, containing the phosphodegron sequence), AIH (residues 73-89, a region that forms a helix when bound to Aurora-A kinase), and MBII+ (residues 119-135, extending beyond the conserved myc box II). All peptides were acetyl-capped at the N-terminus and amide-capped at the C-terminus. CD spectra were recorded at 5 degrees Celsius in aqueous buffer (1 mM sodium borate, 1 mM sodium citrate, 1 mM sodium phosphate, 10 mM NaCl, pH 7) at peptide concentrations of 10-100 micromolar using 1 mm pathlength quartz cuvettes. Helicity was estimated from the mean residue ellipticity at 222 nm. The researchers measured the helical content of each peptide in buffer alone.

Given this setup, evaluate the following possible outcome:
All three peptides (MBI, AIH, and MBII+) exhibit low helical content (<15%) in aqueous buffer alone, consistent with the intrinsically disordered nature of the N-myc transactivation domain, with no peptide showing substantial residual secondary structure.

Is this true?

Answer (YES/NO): NO